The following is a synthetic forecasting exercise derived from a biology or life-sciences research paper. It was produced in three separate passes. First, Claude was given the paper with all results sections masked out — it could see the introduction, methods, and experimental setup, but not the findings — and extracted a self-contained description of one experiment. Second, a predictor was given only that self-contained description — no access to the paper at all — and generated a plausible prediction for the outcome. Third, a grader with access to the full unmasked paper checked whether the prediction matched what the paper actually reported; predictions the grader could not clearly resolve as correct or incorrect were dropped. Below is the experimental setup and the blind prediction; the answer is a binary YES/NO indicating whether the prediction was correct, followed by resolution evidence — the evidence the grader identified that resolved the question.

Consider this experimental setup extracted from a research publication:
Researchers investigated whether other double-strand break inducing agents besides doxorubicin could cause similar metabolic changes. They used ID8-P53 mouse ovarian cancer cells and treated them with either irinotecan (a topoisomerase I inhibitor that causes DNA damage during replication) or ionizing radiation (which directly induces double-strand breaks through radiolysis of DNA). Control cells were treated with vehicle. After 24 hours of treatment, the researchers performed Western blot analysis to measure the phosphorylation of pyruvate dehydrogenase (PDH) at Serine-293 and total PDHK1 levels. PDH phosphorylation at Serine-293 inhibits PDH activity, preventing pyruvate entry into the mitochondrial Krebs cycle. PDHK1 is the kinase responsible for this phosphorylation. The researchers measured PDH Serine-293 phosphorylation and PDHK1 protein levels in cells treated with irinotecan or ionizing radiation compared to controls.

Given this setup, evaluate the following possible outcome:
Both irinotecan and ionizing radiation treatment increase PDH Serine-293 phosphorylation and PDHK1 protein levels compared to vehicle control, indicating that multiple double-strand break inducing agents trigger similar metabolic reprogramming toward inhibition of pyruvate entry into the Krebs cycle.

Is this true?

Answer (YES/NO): NO